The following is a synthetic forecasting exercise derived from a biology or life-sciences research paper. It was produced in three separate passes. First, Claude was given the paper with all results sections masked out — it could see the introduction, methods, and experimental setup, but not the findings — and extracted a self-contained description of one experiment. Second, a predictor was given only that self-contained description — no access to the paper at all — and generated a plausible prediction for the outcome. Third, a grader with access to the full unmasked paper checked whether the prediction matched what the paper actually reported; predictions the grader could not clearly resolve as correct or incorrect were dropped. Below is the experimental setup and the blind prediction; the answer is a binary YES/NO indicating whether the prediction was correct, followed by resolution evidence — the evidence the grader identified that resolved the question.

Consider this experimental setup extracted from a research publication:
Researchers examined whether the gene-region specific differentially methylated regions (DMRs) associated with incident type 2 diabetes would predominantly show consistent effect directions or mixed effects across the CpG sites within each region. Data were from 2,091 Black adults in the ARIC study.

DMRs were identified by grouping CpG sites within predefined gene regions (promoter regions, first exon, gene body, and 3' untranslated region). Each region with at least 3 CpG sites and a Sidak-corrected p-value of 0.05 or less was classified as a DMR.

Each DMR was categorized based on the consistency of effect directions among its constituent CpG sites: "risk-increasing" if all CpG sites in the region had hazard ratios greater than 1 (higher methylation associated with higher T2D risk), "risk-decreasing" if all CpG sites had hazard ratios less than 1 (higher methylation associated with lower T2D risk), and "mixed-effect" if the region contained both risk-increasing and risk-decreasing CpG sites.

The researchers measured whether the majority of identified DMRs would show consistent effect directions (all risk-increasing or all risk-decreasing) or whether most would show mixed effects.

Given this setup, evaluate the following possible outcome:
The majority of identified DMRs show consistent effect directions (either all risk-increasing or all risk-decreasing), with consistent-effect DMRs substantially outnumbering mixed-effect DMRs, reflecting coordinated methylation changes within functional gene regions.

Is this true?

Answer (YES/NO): NO